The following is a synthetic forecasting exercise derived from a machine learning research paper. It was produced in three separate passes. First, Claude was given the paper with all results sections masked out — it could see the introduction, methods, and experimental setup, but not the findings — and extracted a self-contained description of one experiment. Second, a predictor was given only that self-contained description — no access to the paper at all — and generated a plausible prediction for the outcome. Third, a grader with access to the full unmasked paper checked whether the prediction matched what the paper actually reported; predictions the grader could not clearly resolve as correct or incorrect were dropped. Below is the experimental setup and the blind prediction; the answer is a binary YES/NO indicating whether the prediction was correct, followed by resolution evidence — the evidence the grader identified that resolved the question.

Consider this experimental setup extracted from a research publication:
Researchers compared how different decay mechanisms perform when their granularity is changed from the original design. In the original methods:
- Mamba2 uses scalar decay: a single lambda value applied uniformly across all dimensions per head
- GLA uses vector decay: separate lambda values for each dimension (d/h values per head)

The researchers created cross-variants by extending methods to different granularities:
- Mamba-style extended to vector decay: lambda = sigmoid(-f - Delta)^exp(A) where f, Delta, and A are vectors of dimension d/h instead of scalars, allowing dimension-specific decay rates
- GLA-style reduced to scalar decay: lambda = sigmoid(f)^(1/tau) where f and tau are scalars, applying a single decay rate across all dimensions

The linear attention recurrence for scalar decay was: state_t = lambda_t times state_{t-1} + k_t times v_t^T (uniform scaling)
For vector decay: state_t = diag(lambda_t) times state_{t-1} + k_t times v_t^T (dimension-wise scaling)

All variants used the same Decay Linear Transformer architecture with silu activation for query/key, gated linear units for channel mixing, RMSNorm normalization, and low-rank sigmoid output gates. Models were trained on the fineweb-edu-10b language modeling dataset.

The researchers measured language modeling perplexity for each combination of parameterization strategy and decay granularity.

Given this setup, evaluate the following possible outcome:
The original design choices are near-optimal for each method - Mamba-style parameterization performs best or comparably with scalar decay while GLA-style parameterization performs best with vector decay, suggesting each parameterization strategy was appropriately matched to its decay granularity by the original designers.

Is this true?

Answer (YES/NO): NO